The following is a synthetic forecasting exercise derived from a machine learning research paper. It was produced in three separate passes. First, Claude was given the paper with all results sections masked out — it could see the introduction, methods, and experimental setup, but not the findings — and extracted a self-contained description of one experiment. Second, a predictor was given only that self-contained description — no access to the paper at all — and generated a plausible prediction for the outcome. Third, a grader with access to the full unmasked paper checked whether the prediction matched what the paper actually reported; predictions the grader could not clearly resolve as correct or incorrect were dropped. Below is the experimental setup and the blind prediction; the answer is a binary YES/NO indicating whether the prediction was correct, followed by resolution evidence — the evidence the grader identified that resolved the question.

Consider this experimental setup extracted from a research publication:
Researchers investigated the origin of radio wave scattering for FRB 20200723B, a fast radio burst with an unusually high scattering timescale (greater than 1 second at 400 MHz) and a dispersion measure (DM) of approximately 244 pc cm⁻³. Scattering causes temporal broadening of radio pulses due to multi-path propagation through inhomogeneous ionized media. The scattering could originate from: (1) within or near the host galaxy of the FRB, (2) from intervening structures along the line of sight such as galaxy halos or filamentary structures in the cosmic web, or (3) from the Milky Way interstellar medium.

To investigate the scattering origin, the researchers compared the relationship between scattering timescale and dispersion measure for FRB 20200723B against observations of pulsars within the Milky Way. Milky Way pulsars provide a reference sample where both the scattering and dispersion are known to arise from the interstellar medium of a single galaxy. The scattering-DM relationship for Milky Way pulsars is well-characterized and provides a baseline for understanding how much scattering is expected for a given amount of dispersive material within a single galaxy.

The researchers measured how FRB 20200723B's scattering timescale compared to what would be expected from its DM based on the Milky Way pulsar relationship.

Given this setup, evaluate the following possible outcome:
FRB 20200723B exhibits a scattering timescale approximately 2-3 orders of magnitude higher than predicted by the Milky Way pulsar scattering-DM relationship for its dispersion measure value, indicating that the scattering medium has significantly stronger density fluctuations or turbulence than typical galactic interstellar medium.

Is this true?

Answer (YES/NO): NO